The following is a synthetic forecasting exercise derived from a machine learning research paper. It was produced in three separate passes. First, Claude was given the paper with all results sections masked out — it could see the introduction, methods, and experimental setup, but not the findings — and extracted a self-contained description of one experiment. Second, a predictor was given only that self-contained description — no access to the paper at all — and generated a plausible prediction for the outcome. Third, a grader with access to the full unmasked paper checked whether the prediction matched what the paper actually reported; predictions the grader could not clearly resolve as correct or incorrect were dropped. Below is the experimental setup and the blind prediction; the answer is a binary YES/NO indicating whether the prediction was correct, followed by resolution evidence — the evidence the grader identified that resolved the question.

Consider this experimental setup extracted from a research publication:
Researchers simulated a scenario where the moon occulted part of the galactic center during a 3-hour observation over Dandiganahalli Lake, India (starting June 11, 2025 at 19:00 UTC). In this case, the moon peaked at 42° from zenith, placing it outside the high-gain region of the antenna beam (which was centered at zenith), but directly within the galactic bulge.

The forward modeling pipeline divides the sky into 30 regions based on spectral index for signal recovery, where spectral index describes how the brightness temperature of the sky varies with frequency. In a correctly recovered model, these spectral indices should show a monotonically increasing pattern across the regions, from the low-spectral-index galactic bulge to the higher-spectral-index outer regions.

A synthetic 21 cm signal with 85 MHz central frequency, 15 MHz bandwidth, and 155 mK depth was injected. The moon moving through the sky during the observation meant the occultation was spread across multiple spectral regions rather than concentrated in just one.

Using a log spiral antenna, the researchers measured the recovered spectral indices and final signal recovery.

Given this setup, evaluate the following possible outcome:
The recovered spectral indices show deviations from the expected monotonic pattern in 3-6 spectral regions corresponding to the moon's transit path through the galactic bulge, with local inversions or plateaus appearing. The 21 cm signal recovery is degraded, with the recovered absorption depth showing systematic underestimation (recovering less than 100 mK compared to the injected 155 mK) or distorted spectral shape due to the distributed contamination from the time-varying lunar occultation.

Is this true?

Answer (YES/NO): YES